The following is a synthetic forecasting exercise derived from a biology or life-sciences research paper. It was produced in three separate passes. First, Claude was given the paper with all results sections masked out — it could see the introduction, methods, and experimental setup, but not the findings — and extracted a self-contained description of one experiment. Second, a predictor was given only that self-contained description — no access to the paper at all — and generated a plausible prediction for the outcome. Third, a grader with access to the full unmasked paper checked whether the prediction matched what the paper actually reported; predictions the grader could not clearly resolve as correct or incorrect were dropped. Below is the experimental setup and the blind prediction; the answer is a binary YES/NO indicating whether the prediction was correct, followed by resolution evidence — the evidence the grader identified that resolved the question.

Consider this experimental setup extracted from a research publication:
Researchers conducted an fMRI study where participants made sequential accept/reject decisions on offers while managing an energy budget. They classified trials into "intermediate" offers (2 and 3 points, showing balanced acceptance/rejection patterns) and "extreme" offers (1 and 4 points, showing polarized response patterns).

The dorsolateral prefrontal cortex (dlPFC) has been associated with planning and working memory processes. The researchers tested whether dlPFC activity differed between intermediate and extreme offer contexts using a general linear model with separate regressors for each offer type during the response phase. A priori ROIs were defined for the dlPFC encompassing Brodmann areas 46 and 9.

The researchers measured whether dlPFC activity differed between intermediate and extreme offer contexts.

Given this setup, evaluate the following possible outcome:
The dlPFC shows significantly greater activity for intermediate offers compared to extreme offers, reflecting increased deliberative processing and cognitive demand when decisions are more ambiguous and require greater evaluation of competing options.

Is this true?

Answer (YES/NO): YES